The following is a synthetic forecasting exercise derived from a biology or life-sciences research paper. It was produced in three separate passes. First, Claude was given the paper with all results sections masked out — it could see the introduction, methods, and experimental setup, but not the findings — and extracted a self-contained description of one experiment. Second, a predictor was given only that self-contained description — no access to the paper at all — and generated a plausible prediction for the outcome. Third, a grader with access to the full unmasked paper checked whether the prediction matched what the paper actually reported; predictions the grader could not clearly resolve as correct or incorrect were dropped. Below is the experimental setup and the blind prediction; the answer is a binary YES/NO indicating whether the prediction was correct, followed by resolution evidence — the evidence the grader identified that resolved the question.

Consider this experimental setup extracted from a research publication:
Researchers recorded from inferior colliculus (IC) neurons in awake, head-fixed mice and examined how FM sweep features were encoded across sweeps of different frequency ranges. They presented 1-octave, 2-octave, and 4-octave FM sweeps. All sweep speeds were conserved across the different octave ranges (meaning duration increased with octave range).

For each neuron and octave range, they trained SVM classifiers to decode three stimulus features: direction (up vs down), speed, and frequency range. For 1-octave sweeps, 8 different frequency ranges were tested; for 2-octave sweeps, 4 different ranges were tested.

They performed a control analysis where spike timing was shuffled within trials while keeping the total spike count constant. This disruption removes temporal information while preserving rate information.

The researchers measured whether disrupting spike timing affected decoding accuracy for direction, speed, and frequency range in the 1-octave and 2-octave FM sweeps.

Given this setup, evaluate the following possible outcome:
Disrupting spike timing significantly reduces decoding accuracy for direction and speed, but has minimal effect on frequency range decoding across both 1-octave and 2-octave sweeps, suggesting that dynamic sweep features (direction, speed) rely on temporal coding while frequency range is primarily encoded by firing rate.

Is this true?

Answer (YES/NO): NO